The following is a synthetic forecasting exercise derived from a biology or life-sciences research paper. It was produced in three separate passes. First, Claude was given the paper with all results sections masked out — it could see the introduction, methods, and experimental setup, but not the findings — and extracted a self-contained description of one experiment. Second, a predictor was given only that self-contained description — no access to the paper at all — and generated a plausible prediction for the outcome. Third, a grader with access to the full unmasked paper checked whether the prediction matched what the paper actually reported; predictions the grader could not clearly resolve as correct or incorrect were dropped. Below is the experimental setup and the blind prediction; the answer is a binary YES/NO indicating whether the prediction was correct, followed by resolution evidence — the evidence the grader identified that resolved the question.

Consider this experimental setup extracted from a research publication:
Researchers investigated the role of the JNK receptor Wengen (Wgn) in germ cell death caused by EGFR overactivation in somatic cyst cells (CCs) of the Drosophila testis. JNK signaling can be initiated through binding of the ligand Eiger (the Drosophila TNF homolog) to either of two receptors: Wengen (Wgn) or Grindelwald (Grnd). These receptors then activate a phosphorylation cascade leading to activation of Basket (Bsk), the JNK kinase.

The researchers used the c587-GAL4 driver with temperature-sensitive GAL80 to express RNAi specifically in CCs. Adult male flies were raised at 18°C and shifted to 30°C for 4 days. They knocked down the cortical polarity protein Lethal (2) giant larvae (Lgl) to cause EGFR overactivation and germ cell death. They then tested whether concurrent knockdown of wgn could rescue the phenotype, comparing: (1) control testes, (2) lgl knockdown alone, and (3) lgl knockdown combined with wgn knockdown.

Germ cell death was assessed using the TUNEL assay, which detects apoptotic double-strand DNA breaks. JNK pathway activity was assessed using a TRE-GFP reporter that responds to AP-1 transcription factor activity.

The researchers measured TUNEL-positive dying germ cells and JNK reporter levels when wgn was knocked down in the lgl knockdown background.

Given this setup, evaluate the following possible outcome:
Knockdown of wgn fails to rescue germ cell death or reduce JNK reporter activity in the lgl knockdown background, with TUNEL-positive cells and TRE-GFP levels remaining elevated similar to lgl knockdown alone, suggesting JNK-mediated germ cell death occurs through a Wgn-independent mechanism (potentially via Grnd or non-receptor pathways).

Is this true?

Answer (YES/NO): NO